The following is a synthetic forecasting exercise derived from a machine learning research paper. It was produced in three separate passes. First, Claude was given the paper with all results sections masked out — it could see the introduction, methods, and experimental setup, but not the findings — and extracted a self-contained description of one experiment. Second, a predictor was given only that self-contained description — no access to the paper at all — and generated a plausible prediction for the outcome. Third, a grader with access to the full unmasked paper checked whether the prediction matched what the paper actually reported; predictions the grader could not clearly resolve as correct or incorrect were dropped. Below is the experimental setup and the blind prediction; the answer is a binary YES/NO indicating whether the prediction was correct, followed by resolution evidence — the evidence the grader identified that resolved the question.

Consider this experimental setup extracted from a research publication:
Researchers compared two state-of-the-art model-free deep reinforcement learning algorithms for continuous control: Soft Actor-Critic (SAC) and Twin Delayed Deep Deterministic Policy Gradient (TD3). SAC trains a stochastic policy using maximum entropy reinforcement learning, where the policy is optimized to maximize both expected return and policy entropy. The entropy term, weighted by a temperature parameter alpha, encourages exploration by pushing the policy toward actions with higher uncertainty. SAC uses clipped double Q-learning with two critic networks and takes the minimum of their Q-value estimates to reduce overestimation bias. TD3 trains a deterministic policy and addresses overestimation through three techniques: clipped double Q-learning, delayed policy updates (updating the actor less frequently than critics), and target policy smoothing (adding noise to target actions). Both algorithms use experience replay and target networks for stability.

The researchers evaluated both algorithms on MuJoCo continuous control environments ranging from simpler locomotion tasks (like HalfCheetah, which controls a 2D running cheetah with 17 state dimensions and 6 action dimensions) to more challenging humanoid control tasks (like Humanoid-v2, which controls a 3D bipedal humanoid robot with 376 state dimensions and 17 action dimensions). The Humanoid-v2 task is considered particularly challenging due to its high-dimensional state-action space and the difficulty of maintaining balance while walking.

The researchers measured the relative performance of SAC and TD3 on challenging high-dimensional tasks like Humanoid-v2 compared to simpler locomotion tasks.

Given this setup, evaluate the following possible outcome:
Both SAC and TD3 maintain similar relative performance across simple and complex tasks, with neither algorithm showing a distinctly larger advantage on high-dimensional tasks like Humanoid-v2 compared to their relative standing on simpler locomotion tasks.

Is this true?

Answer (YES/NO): NO